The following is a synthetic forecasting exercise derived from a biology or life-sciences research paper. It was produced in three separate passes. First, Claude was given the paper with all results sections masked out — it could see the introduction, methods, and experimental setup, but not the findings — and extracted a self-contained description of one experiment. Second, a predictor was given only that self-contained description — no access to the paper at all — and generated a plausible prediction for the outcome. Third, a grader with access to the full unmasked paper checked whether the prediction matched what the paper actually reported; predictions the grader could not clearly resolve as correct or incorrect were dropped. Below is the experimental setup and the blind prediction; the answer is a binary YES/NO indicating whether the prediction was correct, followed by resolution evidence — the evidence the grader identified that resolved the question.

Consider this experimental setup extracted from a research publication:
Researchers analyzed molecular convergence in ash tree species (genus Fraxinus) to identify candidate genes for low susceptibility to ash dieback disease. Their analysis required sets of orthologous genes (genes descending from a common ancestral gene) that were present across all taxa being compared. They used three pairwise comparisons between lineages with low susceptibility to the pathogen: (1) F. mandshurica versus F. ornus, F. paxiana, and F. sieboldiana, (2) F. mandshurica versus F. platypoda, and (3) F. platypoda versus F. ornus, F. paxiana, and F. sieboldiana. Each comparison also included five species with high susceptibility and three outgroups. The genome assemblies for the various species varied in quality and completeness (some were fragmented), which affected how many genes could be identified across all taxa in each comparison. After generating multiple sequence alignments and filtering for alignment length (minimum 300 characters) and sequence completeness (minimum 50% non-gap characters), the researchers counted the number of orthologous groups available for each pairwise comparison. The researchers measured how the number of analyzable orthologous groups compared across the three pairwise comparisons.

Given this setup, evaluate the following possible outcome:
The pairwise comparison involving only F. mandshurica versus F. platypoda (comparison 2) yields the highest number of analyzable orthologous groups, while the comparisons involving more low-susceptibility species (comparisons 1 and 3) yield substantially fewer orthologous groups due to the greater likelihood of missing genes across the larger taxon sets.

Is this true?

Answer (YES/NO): YES